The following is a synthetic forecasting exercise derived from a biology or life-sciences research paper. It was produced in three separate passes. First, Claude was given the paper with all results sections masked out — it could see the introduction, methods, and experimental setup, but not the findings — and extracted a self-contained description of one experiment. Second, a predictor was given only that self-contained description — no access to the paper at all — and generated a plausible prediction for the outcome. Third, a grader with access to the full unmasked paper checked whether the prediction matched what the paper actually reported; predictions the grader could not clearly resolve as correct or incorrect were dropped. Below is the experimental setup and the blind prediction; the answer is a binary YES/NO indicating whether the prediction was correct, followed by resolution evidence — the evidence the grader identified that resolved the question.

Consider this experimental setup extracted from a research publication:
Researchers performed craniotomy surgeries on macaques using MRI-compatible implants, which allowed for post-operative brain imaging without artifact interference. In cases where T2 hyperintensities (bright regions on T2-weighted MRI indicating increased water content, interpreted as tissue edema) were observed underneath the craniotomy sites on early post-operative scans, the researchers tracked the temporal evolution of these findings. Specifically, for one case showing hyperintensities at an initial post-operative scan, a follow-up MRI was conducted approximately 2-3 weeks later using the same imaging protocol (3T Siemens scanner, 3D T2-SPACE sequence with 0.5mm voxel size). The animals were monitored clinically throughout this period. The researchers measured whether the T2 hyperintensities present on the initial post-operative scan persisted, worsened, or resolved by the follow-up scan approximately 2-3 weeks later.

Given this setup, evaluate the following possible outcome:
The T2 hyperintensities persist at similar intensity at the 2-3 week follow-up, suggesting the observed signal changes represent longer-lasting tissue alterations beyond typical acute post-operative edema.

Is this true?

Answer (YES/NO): NO